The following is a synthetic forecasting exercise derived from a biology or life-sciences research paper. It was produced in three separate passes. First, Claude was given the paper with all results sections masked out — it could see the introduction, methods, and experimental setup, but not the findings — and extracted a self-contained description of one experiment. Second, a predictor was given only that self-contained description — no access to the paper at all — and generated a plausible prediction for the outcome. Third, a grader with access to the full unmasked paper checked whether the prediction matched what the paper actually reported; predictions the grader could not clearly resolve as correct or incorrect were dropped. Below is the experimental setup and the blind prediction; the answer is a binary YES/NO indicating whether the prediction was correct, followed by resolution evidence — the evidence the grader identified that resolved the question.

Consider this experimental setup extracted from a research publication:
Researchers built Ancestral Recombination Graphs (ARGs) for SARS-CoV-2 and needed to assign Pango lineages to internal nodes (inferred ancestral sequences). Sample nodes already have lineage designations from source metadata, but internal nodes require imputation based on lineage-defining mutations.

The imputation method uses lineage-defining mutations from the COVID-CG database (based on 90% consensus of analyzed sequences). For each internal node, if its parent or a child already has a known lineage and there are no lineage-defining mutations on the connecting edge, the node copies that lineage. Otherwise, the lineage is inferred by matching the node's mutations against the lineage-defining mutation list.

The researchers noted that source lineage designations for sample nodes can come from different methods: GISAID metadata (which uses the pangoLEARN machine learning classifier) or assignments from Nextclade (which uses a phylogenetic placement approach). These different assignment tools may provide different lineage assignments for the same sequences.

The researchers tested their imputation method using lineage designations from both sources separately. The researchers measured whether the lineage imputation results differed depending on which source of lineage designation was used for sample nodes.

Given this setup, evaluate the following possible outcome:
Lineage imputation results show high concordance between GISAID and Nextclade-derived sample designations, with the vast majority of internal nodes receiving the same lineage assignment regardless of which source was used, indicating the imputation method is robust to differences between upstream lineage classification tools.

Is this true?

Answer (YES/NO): NO